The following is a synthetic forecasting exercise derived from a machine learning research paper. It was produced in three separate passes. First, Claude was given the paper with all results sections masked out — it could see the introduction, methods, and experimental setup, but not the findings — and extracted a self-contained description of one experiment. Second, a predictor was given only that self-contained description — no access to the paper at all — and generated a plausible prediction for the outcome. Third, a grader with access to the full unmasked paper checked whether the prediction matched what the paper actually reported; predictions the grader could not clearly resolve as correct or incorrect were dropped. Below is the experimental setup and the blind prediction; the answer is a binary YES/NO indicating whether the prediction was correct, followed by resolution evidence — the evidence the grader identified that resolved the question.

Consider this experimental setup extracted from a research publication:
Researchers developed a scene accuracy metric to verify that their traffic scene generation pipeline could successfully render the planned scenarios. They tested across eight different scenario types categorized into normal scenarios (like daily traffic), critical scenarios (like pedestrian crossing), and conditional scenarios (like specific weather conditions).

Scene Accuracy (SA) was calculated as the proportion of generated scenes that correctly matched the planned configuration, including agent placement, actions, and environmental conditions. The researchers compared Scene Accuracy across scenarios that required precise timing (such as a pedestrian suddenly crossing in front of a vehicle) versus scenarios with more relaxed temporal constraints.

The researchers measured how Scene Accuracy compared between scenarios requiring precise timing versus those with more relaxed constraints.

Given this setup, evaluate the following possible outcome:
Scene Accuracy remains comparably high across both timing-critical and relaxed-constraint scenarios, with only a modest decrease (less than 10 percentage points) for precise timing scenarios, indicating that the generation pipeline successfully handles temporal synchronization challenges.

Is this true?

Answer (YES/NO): NO